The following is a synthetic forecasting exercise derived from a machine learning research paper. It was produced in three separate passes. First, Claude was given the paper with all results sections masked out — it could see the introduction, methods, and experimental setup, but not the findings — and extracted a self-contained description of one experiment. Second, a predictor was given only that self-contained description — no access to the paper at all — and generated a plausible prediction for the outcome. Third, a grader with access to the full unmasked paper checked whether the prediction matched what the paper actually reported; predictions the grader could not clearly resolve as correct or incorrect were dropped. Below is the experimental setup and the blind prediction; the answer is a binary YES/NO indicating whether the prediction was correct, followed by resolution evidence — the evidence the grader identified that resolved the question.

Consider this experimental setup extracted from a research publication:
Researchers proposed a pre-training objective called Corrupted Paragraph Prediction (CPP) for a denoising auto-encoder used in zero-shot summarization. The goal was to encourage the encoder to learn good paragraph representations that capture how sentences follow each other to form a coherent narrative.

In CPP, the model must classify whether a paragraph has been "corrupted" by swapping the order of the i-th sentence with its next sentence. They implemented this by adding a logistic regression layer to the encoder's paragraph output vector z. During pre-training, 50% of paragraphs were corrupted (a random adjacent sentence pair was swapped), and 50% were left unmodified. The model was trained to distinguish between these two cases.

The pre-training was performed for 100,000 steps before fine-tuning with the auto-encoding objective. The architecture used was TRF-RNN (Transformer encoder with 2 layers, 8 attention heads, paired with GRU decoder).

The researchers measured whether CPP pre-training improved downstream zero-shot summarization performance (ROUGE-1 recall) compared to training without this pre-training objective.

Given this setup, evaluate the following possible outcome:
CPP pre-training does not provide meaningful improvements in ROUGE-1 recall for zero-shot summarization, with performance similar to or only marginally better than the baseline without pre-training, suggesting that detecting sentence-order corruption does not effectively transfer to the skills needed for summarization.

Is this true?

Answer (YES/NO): NO